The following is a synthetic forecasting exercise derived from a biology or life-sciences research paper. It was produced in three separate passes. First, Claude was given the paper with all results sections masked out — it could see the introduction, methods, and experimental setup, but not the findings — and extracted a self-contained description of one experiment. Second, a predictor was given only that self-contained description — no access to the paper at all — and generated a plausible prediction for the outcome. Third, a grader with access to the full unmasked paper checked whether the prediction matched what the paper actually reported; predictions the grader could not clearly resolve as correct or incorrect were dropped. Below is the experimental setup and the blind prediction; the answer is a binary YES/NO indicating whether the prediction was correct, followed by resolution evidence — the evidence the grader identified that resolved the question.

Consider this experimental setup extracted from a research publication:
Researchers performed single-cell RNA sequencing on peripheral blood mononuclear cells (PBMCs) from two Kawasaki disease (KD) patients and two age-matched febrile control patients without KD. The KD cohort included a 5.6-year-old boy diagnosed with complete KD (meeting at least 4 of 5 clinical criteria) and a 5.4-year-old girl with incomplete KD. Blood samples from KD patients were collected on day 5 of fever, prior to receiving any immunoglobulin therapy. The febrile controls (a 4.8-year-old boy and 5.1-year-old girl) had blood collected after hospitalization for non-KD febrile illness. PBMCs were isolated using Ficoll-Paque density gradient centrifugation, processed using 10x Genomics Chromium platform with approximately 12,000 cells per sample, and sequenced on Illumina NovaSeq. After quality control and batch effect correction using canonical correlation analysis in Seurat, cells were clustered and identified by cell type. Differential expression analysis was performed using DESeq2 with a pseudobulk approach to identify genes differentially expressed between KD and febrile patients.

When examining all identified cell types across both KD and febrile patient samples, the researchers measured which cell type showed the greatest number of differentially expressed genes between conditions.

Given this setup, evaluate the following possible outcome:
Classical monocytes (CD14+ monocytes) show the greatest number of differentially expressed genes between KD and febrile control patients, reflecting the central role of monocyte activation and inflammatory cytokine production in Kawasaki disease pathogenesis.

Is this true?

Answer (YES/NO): NO